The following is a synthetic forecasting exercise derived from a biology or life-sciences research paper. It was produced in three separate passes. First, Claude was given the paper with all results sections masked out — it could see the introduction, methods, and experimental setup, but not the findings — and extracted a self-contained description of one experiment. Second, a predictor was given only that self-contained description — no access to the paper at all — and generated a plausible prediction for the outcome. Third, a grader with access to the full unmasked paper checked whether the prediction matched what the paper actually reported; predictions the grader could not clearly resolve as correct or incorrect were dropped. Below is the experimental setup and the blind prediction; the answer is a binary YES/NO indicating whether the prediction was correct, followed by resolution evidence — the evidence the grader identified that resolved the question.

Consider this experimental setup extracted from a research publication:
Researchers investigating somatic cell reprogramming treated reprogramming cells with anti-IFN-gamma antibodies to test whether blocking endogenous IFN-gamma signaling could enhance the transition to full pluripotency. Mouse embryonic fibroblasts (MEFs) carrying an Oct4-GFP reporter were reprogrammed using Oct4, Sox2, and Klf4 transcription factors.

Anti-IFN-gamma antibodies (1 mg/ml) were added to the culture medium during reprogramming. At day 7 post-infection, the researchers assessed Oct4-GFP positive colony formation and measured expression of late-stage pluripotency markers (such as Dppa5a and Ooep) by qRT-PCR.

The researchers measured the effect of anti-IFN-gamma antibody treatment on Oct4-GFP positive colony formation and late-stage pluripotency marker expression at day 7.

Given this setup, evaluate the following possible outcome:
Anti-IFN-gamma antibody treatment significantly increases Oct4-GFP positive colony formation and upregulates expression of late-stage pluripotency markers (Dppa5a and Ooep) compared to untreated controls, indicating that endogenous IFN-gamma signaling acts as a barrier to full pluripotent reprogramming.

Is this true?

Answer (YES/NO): NO